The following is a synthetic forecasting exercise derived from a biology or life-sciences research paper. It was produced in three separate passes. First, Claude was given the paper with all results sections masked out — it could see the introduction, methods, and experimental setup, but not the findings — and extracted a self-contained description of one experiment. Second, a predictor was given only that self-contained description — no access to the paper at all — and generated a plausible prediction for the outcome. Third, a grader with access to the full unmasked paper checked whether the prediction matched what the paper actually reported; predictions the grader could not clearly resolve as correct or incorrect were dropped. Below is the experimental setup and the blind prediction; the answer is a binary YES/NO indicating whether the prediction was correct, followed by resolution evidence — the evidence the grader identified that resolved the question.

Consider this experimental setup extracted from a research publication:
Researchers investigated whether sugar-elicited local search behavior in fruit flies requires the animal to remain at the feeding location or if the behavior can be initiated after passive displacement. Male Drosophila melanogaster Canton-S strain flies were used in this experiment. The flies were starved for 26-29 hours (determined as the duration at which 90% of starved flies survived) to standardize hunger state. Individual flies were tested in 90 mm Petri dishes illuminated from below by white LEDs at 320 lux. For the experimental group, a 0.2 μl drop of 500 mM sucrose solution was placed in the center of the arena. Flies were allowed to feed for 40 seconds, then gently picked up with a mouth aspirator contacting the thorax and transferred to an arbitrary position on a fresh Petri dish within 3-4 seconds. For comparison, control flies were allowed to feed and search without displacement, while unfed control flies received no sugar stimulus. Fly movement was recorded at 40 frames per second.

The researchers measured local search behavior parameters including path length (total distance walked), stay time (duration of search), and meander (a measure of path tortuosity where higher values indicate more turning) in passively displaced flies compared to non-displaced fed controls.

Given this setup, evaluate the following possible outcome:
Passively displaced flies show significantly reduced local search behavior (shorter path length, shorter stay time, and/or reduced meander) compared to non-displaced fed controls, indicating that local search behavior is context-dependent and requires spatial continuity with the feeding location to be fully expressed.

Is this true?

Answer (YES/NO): NO